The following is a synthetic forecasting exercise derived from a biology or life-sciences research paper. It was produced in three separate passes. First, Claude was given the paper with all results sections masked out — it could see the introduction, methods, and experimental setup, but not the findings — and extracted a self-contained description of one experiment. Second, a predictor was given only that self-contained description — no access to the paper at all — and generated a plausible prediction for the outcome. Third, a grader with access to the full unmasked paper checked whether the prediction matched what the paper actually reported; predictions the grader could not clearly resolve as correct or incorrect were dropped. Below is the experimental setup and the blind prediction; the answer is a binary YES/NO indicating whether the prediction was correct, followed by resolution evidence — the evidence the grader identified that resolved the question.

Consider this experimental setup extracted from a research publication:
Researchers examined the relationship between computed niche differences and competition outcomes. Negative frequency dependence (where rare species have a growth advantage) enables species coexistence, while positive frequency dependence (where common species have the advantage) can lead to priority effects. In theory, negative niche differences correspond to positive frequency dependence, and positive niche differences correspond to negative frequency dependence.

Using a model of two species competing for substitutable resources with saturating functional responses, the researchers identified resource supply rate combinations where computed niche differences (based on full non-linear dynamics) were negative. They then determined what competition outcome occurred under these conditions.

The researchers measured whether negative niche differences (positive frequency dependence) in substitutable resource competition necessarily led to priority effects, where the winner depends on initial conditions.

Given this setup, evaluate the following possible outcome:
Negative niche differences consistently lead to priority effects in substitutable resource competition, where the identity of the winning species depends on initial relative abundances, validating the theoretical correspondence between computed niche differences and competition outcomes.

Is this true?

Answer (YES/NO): NO